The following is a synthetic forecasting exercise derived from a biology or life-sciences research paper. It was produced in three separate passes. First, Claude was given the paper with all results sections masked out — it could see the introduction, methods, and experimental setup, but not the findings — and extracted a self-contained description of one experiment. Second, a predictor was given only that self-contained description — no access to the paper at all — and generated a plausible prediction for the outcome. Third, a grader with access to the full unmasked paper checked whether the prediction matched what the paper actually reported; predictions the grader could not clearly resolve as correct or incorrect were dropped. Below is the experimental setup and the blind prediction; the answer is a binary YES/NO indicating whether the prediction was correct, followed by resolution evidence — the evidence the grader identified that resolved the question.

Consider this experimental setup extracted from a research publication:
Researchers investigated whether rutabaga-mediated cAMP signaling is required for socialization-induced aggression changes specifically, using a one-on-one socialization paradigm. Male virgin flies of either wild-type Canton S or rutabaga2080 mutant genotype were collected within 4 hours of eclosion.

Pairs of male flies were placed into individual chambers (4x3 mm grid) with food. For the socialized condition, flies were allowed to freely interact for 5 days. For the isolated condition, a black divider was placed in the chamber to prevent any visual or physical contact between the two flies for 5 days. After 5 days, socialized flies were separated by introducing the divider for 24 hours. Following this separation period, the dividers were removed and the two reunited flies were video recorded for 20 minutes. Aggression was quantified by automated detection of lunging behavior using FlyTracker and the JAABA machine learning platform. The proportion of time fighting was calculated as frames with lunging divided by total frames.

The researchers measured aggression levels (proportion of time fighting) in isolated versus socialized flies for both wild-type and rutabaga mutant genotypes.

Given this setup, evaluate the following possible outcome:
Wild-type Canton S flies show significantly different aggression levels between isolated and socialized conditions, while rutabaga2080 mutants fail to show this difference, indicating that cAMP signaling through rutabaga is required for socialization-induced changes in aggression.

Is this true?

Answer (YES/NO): YES